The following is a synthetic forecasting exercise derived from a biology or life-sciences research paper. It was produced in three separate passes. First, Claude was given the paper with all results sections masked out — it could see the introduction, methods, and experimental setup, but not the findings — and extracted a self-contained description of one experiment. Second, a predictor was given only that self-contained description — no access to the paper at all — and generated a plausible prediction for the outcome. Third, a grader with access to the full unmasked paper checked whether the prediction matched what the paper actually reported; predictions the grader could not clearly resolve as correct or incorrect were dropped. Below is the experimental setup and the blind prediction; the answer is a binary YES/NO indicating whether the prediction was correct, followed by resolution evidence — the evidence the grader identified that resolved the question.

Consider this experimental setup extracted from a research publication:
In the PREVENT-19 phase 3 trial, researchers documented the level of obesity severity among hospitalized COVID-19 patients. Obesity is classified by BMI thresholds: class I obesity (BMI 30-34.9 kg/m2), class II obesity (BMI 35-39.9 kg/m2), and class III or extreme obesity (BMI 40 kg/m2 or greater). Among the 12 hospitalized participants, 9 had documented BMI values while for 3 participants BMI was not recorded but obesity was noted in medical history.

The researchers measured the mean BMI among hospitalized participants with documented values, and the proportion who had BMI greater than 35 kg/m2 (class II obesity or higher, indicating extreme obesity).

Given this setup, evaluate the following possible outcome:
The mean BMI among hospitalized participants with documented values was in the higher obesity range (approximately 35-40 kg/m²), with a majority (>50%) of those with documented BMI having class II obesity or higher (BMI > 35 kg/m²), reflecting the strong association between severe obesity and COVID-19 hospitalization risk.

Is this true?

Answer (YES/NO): YES